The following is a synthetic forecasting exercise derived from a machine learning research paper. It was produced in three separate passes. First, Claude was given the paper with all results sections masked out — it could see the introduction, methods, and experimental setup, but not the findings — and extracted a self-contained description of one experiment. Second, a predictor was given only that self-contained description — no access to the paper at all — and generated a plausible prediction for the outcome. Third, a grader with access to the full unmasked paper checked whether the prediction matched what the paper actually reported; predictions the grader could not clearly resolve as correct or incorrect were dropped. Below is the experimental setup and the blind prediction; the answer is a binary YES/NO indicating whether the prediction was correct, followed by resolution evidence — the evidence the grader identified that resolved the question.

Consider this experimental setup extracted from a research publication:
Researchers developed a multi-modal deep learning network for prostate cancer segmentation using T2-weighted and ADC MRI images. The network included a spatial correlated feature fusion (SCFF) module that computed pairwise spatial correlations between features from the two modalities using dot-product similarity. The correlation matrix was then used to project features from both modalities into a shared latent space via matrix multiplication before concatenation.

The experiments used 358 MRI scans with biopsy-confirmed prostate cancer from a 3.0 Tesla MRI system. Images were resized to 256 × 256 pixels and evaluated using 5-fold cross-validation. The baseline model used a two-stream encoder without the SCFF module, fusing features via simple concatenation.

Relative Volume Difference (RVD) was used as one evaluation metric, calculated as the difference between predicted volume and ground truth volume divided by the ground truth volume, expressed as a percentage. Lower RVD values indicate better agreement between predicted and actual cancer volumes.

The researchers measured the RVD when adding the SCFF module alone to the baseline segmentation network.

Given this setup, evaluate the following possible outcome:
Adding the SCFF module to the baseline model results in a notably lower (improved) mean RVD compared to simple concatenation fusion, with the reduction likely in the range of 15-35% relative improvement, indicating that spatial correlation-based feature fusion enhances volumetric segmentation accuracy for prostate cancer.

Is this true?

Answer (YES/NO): NO